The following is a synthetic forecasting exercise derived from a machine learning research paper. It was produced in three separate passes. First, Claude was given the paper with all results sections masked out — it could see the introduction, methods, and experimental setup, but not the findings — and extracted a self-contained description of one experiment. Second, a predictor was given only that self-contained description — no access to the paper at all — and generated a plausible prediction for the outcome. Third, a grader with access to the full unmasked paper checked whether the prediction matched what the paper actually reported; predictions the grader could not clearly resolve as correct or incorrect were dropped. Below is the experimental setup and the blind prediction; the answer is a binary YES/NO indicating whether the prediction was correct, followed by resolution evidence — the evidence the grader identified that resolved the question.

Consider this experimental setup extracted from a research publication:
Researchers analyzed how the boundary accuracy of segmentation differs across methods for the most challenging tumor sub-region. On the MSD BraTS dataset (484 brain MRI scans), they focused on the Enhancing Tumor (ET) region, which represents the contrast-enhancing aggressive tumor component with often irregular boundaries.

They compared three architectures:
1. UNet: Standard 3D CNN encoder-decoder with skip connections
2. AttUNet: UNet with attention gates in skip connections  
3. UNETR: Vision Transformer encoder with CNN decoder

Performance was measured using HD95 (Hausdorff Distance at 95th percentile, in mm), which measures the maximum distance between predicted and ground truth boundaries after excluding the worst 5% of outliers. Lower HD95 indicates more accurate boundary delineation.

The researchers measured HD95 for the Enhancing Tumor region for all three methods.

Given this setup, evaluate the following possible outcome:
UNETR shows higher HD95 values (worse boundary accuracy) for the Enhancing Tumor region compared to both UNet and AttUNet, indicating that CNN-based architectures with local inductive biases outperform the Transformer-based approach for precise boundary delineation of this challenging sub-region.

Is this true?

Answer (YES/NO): NO